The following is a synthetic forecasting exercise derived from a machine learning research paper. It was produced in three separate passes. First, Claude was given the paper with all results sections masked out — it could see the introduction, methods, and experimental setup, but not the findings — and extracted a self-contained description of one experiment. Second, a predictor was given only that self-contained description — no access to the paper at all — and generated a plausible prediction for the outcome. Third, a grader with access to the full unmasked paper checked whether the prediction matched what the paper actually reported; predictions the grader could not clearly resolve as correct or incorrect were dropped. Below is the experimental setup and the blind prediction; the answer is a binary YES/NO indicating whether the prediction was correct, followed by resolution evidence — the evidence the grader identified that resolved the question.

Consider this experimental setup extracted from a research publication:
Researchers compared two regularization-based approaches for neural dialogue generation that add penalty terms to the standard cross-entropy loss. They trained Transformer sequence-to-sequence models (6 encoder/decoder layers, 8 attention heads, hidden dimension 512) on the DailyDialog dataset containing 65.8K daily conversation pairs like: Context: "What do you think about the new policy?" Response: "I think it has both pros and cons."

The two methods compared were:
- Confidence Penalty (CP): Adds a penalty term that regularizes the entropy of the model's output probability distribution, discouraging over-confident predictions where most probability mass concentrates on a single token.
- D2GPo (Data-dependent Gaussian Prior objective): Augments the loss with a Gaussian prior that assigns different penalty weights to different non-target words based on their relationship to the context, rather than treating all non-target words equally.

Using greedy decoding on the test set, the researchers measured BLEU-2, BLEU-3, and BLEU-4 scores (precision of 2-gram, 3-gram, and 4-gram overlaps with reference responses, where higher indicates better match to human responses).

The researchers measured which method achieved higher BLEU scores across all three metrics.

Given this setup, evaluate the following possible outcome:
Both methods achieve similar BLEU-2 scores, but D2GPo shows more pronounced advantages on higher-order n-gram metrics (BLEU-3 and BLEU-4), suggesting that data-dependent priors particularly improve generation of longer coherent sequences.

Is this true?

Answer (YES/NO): NO